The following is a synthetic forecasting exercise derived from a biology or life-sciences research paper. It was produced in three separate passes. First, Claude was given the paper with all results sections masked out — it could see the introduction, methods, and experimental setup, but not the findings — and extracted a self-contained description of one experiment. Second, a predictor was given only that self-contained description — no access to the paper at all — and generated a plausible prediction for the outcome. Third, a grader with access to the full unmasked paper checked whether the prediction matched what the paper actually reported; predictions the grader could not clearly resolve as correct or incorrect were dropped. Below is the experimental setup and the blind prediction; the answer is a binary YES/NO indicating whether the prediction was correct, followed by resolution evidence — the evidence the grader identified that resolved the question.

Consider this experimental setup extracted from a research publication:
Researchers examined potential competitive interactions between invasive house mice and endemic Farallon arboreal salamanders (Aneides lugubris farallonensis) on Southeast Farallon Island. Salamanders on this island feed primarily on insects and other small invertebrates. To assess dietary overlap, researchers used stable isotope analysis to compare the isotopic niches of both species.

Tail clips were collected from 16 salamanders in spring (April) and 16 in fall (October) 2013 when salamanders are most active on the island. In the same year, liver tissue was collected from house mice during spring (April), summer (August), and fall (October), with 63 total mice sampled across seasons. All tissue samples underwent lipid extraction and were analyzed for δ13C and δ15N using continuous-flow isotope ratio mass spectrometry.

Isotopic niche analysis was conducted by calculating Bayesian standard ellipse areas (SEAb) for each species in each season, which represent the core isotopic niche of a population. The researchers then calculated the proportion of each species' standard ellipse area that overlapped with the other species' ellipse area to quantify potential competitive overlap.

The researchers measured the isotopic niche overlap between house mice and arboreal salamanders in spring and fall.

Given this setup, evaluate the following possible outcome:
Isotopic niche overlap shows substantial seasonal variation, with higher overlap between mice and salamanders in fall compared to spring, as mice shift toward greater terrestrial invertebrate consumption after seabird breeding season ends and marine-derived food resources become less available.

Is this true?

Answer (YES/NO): YES